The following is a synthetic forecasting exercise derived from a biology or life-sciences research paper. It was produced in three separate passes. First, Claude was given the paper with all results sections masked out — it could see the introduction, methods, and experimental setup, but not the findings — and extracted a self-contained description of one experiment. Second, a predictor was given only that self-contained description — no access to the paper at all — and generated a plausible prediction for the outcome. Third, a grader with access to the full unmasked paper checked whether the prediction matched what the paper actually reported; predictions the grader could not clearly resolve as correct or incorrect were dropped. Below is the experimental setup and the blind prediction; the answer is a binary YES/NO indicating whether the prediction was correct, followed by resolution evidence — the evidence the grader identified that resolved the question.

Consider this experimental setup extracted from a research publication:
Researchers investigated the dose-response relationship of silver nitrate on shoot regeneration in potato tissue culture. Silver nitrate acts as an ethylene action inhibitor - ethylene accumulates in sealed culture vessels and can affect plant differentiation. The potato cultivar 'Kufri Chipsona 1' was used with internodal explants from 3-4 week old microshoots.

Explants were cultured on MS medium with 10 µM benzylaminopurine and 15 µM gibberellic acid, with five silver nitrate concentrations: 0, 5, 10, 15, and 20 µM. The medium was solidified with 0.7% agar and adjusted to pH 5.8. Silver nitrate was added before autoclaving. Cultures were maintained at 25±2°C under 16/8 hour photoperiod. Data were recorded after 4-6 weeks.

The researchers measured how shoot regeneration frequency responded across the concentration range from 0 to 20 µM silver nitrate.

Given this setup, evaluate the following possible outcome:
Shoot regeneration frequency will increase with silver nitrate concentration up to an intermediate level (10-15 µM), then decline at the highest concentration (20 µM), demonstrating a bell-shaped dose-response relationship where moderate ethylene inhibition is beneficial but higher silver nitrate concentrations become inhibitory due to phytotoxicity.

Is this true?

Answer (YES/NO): YES